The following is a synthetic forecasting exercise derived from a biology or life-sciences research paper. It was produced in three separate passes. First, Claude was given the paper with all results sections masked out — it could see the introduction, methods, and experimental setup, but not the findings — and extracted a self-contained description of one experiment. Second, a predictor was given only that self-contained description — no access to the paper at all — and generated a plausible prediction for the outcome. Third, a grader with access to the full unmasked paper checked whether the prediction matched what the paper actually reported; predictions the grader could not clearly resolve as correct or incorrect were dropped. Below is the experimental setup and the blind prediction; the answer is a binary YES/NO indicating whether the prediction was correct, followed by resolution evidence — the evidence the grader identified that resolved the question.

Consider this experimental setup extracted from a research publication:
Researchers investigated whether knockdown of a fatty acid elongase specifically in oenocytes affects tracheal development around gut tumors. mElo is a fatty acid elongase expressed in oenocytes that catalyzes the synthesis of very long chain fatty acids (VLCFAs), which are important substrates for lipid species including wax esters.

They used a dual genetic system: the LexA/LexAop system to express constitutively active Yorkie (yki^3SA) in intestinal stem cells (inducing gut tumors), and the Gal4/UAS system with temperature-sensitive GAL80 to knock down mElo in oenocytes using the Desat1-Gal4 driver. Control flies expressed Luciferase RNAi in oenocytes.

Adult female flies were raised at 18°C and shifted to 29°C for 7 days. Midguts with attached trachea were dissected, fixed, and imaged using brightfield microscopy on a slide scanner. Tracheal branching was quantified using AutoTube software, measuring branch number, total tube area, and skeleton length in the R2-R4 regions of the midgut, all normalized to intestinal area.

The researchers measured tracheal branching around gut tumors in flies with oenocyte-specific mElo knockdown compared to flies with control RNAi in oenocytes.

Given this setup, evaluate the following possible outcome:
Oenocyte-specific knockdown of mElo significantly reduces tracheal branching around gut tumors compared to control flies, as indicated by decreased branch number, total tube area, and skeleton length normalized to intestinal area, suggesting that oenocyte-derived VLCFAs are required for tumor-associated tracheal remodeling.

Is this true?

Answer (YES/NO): YES